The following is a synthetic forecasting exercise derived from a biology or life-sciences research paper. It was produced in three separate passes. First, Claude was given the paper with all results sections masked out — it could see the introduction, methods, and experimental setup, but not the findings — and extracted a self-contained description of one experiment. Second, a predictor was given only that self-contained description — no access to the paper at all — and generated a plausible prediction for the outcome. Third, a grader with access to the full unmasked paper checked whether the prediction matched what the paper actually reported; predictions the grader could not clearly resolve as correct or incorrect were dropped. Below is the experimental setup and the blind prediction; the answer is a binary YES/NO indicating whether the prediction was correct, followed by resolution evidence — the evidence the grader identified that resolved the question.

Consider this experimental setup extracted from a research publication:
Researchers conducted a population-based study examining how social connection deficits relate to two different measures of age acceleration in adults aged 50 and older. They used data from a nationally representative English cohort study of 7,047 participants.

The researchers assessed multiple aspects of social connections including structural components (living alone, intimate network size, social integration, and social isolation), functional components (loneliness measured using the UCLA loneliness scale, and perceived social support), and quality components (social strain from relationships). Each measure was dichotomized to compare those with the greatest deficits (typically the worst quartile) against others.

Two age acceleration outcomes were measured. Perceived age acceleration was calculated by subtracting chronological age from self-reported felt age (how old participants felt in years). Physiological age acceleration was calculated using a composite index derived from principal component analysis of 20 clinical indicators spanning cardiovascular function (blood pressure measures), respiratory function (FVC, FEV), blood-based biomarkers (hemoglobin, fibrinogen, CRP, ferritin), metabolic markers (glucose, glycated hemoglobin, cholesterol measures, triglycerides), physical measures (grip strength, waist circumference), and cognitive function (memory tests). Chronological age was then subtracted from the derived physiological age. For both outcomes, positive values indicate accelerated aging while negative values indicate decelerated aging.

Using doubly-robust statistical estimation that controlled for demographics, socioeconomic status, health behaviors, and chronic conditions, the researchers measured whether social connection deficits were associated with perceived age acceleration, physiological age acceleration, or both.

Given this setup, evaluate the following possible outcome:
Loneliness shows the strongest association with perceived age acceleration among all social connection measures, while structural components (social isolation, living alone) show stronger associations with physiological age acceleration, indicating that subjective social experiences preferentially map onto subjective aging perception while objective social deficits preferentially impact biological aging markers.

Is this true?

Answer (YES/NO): NO